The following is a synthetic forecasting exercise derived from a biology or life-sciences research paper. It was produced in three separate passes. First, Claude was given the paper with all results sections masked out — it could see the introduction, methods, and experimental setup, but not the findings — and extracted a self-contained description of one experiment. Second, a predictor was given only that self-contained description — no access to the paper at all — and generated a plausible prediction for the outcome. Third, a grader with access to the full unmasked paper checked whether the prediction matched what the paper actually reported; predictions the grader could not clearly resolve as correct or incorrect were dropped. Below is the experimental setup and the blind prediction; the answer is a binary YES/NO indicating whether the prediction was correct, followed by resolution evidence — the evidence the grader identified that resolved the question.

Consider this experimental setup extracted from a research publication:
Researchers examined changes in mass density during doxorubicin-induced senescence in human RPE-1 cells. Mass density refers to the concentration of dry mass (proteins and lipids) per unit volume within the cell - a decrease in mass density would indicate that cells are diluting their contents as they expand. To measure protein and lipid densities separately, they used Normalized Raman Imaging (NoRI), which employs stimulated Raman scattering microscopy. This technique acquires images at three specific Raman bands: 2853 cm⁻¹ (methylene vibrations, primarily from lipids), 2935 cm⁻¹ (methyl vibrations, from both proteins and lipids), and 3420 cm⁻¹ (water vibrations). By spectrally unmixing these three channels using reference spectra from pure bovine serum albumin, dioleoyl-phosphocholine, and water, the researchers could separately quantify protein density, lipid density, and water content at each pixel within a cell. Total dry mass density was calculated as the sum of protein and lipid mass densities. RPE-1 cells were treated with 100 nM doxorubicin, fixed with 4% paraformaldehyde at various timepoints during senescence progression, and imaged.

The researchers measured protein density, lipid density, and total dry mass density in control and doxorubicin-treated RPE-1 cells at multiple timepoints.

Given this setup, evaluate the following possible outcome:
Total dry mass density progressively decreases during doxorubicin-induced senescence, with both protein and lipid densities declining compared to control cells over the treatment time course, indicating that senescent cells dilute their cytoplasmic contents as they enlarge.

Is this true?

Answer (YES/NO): NO